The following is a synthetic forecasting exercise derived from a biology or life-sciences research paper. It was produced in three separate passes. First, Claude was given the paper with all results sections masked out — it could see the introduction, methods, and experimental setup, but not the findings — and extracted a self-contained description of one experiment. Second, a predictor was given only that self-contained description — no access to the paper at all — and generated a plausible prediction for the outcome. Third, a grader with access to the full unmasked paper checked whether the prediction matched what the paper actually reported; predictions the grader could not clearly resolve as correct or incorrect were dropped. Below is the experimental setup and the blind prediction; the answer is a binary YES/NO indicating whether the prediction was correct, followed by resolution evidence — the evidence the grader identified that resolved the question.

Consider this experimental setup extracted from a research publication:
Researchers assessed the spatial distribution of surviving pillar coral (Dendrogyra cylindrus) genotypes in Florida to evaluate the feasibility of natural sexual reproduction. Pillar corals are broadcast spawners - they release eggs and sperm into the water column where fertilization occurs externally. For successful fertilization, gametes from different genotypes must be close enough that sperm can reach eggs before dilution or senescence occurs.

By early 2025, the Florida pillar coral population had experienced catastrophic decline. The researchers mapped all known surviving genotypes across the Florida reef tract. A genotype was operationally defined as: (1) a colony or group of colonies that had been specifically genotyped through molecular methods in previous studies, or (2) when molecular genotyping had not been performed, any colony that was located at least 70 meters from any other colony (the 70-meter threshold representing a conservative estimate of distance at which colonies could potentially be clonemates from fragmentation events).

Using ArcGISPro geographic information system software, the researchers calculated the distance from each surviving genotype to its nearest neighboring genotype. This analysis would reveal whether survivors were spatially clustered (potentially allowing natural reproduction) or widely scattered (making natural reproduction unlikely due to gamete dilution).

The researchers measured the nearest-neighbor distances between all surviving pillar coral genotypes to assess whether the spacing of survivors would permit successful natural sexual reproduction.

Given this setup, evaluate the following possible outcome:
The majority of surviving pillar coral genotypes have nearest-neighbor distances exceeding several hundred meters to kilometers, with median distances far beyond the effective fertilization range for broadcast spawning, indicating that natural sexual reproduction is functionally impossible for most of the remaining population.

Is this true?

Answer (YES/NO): YES